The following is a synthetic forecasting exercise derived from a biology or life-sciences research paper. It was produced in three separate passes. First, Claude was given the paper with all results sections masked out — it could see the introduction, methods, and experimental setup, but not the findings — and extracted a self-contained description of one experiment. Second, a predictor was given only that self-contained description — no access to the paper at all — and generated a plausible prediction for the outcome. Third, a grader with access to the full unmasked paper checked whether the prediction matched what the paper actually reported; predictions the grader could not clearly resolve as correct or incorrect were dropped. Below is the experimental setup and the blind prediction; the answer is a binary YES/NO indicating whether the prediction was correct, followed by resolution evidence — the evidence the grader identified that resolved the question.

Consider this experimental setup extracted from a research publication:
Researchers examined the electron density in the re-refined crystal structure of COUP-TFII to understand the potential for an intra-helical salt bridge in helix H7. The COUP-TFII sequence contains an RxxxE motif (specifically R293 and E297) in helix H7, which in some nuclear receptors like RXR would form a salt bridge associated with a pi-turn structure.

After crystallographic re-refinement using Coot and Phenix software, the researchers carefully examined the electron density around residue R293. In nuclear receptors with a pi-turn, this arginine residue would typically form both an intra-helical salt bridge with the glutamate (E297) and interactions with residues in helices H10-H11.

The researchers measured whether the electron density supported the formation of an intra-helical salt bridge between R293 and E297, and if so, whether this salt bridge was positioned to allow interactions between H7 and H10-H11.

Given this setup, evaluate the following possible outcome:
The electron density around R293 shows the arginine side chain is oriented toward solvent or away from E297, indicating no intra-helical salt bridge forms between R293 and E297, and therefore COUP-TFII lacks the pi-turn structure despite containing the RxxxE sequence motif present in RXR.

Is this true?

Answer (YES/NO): NO